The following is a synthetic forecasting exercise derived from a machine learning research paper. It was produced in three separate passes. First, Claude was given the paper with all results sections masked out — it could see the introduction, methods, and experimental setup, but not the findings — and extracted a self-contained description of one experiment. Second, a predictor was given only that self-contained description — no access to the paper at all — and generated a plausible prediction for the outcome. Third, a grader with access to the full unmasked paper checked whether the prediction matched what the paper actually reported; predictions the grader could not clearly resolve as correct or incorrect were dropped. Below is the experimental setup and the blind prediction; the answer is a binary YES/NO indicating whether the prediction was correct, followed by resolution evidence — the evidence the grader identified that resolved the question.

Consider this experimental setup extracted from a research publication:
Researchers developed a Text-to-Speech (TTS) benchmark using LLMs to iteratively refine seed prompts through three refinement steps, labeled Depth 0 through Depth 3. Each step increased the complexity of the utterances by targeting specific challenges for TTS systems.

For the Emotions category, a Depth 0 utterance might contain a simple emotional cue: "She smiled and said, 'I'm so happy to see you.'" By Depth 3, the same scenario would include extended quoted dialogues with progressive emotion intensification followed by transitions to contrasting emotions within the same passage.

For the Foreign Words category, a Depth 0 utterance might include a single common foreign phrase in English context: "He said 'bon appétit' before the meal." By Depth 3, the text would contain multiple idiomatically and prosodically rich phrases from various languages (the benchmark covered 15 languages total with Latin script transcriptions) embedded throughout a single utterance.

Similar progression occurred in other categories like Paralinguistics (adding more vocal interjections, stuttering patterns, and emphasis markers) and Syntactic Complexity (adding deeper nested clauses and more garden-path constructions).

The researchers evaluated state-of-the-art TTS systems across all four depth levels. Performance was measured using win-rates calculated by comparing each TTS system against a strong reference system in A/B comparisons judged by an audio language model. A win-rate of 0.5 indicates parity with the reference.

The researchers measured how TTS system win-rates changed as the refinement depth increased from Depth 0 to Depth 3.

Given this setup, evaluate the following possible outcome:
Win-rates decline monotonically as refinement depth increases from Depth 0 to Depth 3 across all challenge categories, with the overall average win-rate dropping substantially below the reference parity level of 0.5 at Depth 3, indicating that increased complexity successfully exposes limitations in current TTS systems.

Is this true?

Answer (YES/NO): NO